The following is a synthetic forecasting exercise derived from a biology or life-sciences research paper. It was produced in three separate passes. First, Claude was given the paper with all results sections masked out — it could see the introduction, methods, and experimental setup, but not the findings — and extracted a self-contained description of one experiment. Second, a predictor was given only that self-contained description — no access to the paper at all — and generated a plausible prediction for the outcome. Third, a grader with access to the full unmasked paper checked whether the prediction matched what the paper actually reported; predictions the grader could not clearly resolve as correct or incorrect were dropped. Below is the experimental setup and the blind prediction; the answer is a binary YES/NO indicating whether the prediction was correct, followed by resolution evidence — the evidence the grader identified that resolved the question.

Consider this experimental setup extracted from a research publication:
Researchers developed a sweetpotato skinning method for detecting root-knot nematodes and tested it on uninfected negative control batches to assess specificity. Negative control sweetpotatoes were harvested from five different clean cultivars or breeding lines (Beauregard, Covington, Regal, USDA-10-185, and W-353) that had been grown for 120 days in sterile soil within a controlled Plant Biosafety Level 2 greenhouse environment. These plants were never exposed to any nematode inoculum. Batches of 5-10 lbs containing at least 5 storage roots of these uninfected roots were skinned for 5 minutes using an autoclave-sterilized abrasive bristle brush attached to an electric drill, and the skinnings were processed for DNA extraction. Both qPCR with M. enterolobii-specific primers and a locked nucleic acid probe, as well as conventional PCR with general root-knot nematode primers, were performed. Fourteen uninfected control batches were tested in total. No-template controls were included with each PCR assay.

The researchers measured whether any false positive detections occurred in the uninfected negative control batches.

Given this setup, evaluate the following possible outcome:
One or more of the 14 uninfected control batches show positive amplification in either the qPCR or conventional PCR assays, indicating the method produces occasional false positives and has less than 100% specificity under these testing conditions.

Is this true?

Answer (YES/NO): NO